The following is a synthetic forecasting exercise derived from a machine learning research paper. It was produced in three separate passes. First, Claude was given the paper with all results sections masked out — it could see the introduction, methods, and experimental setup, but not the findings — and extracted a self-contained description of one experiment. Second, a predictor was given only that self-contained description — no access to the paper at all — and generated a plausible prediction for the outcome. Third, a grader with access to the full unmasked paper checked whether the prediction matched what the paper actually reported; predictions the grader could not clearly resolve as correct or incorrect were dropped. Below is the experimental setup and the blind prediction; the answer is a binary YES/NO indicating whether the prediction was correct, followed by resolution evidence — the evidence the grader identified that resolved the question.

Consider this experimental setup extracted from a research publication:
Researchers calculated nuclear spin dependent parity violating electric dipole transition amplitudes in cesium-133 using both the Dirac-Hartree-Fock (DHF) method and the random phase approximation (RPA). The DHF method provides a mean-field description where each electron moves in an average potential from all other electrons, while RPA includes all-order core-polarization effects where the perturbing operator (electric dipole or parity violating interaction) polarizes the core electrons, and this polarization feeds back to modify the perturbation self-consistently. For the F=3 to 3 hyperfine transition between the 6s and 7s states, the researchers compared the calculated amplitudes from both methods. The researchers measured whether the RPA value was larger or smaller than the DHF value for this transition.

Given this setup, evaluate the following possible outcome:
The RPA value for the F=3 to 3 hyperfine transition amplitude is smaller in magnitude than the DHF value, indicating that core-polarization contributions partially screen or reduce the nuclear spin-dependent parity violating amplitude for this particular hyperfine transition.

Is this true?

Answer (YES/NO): YES